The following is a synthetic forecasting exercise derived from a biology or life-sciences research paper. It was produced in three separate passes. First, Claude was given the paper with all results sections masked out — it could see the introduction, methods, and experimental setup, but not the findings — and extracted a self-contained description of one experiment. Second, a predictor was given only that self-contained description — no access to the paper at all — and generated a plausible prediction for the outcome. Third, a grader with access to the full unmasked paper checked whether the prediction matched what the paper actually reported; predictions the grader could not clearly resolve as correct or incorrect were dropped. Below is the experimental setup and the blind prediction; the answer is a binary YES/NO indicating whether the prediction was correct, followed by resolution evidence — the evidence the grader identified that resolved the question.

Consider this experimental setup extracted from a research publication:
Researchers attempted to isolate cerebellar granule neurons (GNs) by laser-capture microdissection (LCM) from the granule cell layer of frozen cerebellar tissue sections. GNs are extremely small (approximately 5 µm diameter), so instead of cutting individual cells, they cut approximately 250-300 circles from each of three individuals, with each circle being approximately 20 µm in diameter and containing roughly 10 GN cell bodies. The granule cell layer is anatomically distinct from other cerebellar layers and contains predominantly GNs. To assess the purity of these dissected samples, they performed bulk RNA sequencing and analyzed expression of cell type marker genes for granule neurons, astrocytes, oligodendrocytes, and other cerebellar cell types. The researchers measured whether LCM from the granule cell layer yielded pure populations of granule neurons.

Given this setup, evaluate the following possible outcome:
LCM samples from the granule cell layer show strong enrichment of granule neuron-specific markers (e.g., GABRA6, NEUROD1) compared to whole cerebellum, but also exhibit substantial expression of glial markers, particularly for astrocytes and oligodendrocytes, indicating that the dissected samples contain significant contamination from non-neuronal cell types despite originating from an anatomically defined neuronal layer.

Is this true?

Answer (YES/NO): YES